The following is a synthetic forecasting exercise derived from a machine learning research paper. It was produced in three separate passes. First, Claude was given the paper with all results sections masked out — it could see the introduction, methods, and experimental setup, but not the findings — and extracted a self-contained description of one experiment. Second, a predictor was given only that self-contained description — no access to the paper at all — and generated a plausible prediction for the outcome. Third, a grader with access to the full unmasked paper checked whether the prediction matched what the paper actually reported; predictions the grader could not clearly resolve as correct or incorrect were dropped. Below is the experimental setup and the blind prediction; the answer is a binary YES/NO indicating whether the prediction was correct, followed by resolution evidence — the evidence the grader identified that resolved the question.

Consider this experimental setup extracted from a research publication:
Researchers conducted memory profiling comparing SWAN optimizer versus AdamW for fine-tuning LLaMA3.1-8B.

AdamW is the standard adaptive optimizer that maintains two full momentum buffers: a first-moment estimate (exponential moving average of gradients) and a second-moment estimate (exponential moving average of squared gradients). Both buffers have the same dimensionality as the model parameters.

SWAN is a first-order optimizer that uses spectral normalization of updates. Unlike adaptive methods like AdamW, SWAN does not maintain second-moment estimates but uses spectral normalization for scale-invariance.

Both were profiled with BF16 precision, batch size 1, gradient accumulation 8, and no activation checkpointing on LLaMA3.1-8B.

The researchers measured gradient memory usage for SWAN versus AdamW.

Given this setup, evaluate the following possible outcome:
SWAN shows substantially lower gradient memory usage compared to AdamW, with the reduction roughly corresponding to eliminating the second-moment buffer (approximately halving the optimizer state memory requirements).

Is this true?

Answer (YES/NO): NO